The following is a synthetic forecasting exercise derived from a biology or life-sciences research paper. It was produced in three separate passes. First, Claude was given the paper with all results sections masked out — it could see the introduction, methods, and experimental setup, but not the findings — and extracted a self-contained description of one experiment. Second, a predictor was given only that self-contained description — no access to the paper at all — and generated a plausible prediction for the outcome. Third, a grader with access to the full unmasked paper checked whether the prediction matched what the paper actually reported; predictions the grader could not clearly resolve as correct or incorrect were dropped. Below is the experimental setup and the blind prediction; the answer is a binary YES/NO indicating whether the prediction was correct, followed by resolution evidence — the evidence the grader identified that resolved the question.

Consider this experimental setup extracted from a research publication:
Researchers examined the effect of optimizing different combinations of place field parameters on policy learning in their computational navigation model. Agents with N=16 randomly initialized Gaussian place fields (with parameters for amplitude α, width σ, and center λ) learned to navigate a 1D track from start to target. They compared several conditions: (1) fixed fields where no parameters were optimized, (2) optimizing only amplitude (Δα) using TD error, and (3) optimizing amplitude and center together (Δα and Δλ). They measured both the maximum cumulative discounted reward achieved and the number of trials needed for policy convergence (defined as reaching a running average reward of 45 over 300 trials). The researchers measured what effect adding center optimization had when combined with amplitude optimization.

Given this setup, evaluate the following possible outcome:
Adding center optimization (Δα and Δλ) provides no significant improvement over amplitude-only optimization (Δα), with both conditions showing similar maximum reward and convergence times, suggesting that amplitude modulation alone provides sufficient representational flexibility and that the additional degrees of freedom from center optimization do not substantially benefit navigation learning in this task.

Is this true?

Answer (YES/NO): NO